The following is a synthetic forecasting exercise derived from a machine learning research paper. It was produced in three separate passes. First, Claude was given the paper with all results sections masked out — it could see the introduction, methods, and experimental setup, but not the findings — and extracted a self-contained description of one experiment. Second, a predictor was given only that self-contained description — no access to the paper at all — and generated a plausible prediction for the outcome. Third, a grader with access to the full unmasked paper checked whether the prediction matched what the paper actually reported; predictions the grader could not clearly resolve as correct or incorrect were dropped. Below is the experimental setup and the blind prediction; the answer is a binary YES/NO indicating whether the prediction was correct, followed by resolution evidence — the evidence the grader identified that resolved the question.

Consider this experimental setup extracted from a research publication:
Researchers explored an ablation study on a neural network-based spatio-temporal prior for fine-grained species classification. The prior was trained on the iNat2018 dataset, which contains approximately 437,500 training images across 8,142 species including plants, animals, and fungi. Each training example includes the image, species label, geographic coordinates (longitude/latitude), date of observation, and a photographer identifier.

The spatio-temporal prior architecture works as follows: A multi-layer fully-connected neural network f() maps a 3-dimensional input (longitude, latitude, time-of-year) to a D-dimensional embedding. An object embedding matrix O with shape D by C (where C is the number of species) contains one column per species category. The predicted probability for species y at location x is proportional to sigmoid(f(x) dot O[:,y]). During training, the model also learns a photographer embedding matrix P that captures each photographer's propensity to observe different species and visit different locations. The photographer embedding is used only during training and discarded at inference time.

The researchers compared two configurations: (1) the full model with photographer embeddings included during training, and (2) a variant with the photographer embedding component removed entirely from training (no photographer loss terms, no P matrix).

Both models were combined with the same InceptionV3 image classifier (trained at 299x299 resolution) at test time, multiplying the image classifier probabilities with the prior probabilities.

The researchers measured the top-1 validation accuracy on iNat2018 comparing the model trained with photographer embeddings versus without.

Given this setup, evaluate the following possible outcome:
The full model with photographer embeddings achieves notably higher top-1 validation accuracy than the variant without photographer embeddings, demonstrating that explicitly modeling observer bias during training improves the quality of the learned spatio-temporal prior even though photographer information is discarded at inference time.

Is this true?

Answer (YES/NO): NO